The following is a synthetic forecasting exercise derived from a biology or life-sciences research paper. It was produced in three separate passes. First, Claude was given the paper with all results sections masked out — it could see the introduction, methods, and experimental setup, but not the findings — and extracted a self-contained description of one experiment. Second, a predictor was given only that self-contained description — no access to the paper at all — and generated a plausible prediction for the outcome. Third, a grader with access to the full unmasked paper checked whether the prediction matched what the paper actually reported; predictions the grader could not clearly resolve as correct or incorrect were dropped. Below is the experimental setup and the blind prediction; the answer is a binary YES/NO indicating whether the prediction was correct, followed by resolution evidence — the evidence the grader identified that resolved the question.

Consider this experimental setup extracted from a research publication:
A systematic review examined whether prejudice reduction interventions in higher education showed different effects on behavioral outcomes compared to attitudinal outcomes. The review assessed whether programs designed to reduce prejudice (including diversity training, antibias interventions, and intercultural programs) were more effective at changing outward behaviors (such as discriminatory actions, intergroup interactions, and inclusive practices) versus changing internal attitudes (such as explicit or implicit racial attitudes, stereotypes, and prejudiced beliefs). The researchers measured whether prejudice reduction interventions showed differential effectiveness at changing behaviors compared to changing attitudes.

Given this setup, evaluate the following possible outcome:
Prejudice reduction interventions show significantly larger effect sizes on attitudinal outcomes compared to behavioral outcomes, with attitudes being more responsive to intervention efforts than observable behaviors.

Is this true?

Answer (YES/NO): NO